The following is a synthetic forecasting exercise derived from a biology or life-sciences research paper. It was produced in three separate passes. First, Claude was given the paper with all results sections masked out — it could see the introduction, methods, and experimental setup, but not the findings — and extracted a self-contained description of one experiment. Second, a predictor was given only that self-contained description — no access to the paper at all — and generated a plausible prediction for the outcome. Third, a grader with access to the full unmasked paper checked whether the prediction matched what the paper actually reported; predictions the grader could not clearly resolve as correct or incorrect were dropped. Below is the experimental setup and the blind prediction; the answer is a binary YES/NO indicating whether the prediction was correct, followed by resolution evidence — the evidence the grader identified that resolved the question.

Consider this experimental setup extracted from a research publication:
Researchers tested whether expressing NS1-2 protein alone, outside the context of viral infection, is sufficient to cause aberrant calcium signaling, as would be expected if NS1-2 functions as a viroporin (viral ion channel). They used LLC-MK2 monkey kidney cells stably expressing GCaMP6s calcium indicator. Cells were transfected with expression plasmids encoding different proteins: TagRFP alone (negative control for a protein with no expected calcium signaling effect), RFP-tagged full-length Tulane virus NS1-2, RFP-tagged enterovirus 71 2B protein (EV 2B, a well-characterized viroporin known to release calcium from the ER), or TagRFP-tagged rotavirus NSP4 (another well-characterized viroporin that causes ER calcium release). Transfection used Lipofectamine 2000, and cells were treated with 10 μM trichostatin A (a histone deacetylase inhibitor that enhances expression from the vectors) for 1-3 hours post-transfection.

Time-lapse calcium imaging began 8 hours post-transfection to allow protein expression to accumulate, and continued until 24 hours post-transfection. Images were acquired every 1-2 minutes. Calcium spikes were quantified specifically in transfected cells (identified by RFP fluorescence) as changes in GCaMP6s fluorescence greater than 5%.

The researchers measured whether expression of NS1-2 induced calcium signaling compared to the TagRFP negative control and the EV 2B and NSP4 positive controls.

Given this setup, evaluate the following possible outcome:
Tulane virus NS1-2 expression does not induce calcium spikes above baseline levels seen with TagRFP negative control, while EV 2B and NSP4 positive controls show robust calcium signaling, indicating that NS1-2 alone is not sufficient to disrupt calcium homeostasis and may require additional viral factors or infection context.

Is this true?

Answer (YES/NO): NO